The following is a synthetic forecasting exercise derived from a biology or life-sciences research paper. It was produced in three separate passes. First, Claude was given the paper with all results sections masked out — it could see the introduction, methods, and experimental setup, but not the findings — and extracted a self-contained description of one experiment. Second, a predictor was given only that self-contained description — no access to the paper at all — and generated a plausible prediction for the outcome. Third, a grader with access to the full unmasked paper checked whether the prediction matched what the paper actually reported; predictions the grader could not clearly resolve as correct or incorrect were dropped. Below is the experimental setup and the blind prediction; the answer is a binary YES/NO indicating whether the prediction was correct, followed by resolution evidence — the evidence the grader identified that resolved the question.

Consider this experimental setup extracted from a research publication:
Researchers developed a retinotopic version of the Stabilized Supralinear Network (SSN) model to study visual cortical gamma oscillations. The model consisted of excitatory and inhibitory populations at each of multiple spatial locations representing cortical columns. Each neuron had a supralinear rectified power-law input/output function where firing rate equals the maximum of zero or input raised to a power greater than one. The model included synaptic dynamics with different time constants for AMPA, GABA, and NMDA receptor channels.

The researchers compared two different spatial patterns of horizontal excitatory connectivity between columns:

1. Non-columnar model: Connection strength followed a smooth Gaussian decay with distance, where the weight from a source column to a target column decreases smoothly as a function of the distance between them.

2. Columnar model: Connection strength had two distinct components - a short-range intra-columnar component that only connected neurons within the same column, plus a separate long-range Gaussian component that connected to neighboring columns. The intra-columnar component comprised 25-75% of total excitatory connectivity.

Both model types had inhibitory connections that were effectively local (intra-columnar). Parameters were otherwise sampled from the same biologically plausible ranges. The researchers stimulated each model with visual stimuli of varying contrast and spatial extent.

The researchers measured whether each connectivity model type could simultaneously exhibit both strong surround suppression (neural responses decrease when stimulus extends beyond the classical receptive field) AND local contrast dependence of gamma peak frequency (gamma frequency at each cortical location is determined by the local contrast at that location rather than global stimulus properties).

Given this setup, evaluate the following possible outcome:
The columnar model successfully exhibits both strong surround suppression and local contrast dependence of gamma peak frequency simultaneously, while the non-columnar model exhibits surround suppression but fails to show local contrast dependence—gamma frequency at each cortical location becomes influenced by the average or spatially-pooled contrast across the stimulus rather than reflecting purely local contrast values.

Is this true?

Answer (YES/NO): YES